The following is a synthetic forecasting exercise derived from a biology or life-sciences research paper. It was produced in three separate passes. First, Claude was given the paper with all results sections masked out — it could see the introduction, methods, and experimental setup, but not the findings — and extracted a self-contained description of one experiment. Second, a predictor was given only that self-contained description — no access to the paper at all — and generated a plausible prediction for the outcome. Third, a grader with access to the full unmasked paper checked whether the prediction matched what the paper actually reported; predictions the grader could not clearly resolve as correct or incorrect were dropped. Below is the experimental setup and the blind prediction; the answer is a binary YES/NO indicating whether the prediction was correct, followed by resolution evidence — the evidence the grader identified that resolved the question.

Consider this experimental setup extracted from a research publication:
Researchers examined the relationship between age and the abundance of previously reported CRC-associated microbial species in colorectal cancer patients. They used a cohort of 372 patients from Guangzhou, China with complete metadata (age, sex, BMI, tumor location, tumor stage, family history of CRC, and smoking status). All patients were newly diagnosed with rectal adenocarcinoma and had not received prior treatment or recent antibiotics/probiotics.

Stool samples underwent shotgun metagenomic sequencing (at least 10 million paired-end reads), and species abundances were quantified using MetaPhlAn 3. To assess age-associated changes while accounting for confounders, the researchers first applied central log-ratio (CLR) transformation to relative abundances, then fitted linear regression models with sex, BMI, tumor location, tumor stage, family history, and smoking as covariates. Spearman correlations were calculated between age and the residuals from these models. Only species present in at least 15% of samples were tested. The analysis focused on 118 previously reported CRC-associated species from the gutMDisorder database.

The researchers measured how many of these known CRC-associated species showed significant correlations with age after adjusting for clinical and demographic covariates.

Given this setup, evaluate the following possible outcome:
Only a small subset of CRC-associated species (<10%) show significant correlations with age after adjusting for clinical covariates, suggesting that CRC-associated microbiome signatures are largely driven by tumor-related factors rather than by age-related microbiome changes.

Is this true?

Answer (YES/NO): NO